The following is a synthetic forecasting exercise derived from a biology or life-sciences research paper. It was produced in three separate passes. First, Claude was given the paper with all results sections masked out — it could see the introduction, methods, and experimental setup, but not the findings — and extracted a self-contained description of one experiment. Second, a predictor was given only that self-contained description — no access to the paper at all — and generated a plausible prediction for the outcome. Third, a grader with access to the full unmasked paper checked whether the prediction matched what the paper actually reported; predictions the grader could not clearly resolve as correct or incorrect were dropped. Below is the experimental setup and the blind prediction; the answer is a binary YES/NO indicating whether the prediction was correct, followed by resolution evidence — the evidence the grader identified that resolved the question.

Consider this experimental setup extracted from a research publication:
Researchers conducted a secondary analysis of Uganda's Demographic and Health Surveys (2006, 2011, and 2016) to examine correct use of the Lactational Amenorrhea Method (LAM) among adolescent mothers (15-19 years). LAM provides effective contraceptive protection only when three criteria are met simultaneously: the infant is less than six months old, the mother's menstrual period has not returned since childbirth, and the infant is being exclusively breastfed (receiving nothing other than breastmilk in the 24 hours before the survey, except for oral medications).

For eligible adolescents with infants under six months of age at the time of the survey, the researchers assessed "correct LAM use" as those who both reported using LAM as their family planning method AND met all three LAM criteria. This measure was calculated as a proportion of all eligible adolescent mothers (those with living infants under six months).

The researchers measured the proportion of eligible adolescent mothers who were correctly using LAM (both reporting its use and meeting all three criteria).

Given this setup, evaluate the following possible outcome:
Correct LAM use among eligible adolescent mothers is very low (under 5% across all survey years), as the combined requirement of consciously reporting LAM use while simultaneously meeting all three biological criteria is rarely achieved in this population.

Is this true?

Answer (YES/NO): YES